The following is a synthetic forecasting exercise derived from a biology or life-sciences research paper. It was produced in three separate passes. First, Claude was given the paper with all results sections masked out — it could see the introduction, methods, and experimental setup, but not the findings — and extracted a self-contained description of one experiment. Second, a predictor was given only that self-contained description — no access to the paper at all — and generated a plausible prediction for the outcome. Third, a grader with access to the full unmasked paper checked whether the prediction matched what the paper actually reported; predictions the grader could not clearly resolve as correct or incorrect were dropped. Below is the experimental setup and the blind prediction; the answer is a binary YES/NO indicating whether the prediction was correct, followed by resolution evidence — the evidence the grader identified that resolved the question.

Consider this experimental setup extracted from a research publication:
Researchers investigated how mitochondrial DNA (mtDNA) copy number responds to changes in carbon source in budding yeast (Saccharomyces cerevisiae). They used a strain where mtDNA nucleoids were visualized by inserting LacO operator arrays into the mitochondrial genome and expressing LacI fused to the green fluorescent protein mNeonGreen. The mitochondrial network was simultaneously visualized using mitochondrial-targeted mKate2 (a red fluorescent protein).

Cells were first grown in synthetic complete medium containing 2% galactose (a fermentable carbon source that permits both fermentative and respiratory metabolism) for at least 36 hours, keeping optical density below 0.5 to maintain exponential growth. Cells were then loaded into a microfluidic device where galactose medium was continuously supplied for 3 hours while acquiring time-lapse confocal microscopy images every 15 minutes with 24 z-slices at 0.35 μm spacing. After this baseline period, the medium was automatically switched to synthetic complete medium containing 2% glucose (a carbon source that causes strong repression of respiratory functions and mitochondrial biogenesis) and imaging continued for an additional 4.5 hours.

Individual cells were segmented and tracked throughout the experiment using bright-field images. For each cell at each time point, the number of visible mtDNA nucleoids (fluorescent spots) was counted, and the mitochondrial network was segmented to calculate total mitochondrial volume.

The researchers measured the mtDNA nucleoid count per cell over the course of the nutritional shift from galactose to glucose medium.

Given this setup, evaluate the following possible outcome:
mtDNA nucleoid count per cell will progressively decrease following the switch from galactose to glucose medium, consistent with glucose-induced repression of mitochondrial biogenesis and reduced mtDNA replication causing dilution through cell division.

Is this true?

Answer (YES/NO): YES